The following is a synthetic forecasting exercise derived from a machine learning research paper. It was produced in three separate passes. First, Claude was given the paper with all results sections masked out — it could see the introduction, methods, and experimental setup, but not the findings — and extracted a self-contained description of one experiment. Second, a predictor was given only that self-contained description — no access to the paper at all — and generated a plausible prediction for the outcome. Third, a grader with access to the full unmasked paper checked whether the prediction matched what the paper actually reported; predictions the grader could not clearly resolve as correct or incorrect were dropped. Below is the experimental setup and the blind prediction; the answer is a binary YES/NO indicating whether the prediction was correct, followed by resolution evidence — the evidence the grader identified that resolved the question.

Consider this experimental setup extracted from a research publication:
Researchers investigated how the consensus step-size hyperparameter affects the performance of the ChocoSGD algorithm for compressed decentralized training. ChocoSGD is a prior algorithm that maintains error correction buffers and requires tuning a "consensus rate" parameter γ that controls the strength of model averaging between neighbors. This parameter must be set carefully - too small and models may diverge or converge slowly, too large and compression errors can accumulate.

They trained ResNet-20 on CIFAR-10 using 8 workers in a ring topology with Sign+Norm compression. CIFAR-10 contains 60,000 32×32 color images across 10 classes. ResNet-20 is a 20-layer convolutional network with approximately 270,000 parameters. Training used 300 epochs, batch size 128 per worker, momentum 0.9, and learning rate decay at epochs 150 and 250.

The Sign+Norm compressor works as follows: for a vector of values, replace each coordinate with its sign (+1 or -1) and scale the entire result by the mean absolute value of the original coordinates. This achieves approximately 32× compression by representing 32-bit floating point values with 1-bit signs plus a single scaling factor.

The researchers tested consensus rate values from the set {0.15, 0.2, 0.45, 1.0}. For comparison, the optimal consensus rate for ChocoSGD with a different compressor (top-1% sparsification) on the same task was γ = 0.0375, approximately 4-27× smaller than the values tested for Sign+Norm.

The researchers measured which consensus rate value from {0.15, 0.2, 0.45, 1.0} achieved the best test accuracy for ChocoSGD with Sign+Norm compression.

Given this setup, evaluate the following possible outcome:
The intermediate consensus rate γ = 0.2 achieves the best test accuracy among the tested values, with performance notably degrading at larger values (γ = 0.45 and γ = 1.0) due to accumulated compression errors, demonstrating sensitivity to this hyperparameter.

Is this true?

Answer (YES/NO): NO